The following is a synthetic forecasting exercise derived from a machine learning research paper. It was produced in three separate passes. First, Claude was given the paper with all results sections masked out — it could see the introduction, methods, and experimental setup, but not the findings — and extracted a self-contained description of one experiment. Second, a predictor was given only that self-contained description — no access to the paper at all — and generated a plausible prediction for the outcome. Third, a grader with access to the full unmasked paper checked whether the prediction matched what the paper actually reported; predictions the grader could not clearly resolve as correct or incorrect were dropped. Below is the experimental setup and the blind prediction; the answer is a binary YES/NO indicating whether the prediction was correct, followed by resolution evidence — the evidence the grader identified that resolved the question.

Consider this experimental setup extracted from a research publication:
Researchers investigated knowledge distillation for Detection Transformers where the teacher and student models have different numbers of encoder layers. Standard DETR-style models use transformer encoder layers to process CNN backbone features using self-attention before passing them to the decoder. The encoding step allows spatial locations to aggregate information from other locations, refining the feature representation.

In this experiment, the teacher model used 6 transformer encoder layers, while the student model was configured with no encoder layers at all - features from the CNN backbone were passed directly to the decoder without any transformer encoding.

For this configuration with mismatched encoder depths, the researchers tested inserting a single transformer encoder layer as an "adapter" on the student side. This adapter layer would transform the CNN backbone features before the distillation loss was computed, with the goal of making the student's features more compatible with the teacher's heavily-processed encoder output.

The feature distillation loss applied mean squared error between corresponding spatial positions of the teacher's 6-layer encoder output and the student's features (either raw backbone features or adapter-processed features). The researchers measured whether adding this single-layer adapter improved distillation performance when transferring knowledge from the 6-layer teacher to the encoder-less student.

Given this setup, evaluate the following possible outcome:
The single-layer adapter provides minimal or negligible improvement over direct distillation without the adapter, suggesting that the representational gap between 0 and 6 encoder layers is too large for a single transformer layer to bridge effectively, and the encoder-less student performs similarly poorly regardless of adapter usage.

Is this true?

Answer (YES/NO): NO